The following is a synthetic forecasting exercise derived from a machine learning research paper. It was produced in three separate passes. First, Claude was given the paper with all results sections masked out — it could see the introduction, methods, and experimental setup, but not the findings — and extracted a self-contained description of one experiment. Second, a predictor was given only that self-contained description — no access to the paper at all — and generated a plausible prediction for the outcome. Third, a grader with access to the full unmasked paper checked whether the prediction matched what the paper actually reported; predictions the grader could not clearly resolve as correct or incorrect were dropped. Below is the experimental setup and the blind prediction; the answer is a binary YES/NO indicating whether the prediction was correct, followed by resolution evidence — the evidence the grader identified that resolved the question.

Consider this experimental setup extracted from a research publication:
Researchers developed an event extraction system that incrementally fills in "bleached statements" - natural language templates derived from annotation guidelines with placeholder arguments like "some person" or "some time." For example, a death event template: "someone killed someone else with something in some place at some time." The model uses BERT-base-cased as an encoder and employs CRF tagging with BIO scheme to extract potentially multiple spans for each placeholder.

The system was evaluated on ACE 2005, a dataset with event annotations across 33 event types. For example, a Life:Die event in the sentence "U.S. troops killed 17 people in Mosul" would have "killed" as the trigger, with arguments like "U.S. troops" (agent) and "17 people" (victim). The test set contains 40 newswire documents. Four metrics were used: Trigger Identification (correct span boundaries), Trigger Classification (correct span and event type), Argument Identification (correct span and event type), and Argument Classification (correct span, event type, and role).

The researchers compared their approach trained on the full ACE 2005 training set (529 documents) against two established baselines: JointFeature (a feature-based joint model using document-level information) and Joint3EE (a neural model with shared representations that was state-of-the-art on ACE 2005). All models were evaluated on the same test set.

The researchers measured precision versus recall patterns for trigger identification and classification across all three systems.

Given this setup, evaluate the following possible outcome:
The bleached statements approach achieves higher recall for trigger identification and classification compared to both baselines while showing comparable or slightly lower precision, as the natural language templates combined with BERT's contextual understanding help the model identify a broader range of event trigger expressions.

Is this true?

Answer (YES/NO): YES